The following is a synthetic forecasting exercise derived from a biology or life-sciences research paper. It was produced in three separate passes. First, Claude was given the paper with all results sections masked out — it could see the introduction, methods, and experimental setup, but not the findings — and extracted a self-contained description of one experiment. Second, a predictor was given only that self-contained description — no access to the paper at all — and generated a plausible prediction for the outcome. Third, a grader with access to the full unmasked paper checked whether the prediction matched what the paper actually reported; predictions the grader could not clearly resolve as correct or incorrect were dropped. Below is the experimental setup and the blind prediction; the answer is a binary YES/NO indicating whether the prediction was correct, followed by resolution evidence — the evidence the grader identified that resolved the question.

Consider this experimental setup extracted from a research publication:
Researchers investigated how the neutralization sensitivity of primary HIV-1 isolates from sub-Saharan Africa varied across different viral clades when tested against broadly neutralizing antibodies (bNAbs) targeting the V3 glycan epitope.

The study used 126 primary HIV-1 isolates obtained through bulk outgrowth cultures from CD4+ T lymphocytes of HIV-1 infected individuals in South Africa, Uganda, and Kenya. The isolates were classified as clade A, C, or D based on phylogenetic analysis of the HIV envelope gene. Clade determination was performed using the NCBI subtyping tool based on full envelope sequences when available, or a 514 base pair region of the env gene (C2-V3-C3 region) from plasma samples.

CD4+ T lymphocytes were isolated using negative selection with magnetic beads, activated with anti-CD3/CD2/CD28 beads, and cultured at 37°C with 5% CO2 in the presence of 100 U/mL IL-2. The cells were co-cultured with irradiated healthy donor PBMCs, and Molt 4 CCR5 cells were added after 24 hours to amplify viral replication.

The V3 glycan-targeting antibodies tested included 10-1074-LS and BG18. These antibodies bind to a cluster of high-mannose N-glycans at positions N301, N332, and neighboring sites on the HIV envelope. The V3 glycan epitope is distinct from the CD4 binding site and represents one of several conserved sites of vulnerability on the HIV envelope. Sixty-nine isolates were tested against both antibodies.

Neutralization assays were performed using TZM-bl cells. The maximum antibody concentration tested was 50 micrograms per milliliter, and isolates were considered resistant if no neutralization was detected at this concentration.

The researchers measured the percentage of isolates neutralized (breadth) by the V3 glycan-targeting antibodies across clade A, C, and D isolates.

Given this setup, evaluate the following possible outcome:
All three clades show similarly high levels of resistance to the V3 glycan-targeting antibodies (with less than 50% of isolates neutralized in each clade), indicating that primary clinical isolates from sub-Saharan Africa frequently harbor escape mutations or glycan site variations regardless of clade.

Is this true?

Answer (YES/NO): NO